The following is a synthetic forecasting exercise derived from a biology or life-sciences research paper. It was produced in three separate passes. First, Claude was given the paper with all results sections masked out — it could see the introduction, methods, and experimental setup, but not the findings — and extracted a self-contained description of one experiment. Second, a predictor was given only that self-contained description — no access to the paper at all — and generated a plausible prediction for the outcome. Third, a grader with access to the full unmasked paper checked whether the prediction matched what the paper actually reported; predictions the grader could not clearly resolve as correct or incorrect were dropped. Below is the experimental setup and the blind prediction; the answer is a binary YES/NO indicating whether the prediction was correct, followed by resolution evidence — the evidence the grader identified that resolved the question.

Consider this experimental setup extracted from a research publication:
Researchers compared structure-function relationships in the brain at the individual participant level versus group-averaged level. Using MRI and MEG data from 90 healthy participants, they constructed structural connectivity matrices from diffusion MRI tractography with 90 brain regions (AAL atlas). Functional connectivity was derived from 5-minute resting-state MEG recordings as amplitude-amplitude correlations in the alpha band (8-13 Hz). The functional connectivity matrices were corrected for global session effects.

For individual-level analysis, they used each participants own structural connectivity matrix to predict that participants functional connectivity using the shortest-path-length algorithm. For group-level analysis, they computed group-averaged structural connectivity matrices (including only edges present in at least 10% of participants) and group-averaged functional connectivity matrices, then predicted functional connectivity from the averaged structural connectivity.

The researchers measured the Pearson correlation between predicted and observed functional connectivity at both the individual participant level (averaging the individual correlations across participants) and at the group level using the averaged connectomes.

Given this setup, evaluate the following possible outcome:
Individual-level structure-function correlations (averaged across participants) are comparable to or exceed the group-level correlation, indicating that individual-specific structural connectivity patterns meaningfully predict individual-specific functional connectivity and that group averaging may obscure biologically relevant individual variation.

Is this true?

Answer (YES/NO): NO